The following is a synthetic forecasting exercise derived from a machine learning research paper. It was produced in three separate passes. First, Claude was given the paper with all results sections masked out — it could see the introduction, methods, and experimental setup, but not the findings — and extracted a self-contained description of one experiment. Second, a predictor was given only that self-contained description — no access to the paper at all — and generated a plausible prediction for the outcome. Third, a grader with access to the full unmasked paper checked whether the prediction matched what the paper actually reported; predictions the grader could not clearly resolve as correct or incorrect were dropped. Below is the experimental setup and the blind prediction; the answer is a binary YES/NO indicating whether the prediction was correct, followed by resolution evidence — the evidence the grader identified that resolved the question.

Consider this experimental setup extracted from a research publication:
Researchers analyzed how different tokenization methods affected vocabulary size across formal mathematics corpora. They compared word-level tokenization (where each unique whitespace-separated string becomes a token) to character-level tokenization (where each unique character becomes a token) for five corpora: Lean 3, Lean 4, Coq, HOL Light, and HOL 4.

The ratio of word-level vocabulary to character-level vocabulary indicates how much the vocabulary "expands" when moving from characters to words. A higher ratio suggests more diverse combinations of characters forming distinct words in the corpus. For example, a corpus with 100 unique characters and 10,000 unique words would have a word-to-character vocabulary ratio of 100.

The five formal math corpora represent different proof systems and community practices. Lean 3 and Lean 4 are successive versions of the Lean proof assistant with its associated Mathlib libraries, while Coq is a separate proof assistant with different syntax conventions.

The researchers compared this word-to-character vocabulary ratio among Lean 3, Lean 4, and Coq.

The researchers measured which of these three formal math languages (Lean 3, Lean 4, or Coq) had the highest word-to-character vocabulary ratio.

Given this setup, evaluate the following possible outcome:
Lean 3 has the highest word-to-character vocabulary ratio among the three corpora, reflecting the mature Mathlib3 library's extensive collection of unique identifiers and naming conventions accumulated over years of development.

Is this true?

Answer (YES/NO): NO